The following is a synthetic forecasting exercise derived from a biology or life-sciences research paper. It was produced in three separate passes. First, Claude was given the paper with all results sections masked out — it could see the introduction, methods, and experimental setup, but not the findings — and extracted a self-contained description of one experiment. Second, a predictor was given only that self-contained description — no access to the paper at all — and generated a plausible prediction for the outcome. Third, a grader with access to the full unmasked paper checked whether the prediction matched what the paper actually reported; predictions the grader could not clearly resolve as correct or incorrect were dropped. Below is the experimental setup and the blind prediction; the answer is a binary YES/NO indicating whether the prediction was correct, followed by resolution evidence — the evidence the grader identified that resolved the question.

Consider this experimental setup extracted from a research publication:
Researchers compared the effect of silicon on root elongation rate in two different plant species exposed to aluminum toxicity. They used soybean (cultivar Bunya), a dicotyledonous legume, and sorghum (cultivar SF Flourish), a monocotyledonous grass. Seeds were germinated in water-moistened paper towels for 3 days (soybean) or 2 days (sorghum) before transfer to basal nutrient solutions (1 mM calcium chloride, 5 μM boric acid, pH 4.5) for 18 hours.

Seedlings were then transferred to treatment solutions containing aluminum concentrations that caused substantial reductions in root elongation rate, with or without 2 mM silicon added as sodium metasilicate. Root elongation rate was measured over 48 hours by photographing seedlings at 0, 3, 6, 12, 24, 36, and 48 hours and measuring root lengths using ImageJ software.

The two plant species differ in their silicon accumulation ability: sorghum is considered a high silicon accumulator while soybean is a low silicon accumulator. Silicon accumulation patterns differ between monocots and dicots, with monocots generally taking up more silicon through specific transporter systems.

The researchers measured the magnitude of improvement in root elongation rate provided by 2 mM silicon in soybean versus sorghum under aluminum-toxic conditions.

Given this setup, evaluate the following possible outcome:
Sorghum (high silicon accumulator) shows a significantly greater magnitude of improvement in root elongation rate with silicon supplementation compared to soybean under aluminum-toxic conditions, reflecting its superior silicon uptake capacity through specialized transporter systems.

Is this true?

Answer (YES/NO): NO